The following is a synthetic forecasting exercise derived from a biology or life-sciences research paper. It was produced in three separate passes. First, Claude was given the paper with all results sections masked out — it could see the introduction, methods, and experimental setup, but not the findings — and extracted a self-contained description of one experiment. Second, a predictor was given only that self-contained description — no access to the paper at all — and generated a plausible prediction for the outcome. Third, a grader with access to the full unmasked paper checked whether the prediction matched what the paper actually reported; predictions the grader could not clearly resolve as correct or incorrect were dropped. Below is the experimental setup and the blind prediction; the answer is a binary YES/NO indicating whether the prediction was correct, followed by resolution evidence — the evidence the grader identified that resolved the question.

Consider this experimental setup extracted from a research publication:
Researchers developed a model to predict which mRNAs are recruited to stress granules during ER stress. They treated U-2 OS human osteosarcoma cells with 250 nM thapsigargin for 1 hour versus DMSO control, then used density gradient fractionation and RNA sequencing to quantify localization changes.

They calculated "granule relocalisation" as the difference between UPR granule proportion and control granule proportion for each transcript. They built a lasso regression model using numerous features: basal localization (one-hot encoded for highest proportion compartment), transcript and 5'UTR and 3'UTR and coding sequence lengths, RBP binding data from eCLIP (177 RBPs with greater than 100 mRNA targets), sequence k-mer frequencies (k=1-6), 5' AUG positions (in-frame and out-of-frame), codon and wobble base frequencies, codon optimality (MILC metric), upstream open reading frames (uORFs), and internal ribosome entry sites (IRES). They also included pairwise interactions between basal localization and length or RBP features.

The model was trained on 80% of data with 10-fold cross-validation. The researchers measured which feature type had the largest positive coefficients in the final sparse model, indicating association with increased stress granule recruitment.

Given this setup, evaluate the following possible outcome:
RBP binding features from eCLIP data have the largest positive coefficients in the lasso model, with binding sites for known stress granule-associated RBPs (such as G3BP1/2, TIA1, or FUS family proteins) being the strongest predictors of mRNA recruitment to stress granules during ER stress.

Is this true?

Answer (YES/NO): NO